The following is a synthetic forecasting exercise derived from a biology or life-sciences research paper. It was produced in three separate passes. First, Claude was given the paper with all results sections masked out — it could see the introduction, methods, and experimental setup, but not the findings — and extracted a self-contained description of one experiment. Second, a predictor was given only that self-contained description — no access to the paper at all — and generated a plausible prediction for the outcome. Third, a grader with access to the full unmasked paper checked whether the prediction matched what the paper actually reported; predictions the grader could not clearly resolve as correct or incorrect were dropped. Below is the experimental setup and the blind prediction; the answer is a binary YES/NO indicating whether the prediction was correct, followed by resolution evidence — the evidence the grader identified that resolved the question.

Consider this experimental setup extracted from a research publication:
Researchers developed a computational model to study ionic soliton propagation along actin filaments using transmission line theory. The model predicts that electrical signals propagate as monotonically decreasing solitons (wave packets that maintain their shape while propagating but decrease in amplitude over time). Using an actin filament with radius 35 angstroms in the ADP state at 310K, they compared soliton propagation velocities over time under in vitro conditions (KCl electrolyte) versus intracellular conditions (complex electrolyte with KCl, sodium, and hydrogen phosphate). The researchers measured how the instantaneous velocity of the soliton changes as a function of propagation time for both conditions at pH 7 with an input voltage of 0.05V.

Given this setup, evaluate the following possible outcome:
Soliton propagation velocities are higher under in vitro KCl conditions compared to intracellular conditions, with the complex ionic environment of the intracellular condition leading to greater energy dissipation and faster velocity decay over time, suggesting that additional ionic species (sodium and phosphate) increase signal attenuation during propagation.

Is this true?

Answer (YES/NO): YES